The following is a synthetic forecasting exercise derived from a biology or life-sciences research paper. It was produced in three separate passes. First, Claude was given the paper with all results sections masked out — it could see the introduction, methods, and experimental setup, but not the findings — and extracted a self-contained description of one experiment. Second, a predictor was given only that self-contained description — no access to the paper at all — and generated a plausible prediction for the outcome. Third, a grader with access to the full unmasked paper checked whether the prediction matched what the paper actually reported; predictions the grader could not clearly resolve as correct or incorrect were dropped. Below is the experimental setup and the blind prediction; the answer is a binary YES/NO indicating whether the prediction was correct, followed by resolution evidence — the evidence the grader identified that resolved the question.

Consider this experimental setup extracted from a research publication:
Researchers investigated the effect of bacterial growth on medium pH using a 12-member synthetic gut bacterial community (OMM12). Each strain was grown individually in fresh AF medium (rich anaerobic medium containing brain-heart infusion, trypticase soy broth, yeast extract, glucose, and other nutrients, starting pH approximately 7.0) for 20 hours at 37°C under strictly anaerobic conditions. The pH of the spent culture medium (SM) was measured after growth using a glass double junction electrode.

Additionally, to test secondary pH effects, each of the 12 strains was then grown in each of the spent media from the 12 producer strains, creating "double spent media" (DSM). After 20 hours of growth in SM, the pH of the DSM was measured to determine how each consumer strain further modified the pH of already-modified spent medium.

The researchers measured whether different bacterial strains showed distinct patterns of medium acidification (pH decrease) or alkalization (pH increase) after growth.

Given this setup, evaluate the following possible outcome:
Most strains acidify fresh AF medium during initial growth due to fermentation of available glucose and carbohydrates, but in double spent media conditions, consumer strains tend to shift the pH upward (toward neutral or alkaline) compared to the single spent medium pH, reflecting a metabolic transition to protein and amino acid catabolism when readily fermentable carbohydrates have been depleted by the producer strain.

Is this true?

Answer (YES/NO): NO